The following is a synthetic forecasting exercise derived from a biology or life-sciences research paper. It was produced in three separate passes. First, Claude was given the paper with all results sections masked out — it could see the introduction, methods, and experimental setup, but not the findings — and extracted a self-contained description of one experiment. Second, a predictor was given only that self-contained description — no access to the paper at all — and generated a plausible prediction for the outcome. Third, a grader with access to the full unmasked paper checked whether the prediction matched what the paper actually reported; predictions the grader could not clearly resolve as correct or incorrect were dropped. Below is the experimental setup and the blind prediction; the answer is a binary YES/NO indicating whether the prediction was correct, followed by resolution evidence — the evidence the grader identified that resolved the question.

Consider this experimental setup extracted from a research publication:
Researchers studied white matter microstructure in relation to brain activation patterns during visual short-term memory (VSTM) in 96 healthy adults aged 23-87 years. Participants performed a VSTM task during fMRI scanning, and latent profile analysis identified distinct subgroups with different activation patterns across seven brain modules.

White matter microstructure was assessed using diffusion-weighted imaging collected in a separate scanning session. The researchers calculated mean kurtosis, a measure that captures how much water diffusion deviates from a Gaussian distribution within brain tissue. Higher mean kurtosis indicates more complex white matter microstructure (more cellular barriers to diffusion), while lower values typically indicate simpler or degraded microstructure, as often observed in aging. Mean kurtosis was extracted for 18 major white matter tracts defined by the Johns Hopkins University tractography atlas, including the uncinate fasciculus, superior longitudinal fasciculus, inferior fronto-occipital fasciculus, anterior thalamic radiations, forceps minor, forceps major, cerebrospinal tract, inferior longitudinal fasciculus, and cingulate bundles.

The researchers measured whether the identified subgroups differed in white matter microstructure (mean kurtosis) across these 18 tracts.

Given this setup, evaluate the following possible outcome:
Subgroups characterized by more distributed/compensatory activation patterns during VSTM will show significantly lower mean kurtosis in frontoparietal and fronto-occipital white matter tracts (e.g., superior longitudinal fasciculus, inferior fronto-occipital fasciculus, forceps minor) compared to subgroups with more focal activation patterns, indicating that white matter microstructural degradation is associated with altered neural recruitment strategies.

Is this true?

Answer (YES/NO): NO